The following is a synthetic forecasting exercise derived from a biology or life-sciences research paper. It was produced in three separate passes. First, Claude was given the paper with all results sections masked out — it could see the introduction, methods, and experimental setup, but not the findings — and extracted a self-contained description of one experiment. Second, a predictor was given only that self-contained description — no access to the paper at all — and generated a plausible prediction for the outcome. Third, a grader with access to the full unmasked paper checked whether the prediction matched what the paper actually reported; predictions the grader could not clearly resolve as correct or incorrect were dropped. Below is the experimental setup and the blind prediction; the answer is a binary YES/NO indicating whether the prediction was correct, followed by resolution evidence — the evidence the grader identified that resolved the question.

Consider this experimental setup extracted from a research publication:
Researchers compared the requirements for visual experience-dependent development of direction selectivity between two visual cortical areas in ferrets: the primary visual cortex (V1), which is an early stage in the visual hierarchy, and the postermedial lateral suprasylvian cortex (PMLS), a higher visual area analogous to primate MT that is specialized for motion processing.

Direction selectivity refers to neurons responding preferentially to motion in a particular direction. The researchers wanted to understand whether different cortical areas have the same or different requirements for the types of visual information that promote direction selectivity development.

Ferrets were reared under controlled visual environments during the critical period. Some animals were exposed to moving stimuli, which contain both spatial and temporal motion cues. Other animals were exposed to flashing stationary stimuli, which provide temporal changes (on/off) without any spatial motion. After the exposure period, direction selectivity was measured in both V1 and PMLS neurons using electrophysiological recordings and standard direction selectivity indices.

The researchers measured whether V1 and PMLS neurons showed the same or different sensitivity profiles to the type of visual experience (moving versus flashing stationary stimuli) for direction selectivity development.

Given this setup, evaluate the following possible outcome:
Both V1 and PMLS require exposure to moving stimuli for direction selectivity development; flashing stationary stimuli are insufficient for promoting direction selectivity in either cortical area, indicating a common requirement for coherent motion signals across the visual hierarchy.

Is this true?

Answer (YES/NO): NO